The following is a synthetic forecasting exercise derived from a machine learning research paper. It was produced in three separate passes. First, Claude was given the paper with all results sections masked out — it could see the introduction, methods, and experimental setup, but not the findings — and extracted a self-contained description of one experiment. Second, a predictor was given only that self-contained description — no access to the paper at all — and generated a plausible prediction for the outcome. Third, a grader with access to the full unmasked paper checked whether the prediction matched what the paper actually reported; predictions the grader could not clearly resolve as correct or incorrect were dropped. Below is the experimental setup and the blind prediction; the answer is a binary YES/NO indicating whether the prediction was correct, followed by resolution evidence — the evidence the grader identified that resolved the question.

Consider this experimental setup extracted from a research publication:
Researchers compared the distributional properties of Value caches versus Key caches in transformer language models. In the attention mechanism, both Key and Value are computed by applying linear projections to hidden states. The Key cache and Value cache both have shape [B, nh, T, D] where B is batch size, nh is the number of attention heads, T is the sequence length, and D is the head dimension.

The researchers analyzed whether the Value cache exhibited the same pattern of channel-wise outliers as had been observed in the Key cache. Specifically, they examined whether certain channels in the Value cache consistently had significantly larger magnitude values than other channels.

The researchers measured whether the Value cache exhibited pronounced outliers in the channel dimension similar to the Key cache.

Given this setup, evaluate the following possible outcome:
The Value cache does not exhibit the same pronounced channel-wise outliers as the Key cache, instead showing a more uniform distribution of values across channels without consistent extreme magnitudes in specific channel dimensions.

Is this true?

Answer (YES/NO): YES